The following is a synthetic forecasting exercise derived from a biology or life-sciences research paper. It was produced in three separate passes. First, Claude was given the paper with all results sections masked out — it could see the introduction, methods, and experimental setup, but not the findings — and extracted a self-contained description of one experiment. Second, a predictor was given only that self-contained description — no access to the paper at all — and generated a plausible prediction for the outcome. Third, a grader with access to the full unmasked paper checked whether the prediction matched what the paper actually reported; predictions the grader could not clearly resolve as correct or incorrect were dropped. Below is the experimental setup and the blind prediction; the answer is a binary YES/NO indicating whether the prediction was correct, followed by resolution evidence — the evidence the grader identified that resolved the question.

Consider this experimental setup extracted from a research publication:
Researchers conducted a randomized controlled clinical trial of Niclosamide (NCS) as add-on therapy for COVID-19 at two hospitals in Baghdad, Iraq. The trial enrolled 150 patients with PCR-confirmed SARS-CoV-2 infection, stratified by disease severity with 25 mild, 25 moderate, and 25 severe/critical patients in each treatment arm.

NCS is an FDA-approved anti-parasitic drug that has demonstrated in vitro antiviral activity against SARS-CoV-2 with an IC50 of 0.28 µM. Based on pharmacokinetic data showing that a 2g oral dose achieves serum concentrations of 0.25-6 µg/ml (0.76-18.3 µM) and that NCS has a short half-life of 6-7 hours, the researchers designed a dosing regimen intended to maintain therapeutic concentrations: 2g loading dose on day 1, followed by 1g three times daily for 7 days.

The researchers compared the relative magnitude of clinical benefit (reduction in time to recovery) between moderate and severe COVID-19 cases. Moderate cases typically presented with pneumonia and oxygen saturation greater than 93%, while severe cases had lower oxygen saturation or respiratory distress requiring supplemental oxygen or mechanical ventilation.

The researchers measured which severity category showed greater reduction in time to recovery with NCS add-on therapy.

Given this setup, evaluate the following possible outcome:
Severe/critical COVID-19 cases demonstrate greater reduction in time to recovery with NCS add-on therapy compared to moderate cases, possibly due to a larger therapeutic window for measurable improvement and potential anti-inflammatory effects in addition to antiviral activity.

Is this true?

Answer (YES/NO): NO